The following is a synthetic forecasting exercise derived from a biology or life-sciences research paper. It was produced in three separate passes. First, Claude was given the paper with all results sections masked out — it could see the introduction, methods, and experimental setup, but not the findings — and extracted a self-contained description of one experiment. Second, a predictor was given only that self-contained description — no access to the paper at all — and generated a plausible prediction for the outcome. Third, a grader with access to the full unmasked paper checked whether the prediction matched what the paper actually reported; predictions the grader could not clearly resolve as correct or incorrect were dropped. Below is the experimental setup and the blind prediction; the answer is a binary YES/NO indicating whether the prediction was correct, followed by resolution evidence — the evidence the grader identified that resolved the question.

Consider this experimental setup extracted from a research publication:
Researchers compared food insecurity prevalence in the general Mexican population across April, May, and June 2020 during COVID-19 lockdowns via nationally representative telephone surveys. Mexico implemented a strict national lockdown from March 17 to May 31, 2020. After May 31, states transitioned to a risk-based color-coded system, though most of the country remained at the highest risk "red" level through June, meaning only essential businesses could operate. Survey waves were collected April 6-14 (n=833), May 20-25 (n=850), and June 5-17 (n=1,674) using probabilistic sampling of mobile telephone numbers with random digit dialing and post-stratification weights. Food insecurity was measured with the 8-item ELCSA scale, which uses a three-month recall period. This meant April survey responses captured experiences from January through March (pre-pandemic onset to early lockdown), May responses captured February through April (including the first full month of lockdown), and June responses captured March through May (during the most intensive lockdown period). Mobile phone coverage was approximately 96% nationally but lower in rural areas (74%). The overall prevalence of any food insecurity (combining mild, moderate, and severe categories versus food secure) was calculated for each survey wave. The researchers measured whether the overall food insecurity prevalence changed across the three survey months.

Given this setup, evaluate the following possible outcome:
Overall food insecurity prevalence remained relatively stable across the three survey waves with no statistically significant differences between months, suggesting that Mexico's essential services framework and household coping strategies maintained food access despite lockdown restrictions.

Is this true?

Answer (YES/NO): NO